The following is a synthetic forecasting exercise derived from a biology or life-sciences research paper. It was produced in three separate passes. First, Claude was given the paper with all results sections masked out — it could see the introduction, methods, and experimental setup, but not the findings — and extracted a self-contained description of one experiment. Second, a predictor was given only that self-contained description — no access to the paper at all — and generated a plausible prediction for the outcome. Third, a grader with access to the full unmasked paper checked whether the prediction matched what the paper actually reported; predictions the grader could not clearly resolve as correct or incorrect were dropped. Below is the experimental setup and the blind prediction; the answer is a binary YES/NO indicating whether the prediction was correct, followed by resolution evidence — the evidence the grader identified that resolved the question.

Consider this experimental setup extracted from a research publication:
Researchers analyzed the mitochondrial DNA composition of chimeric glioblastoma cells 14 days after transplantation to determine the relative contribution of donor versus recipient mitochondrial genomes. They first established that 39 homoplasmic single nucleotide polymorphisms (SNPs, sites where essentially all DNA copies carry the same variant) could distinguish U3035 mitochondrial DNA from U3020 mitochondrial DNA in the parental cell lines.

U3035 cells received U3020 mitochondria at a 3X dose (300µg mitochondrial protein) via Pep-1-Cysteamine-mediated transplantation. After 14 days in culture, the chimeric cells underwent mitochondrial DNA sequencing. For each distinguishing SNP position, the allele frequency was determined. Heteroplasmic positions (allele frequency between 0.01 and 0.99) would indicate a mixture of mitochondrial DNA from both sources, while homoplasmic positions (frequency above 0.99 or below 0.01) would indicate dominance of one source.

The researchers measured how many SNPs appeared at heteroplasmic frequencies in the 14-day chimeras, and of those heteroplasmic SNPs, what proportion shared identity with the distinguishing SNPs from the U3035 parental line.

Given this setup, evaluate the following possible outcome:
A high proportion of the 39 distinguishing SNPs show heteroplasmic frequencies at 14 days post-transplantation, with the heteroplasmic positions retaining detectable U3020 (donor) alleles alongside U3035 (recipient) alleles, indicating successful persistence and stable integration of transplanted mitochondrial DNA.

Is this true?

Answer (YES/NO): YES